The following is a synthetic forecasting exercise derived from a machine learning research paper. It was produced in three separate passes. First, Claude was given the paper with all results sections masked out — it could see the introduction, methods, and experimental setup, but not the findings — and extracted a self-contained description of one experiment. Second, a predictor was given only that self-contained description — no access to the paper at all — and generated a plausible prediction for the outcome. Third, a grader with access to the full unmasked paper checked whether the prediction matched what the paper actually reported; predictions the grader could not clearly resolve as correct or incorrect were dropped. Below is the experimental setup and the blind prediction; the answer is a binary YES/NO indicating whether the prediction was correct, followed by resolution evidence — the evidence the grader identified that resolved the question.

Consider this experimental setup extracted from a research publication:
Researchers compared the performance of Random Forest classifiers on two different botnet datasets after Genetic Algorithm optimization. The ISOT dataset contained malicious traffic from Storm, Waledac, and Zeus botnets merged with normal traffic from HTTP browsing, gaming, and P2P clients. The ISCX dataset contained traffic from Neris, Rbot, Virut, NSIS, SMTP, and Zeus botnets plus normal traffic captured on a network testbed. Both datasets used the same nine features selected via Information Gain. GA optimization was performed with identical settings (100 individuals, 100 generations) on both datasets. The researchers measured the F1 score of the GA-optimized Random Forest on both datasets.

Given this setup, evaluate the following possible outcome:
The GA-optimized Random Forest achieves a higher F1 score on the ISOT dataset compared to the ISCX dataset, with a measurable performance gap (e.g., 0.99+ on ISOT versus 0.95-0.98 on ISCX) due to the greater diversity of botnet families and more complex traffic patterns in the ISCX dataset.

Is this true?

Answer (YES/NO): NO